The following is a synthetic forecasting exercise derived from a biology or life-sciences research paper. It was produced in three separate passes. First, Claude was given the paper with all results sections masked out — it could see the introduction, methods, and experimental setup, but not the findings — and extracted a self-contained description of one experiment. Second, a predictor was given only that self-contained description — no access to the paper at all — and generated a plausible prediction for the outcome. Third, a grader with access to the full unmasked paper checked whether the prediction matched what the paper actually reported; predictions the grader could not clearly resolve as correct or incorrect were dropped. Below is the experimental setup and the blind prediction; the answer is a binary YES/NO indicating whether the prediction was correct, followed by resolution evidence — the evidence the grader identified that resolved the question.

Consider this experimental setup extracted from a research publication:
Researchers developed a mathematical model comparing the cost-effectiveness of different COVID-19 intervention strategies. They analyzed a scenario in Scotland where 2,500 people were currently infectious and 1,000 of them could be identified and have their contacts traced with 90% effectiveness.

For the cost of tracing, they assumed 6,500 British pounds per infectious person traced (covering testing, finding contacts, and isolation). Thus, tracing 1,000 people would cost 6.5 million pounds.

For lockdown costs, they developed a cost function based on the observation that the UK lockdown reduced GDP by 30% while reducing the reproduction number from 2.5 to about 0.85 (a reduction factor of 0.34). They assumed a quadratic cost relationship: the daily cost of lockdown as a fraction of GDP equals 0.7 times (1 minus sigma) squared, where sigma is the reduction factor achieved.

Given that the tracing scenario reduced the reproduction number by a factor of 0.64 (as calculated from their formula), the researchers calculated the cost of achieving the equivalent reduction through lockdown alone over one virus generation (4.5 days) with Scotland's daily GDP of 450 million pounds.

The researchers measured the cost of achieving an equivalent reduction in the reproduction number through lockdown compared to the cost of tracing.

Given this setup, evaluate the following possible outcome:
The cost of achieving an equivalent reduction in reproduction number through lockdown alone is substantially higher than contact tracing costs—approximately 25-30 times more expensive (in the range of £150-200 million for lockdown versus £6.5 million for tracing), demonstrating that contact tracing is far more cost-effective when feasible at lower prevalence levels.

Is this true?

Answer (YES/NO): YES